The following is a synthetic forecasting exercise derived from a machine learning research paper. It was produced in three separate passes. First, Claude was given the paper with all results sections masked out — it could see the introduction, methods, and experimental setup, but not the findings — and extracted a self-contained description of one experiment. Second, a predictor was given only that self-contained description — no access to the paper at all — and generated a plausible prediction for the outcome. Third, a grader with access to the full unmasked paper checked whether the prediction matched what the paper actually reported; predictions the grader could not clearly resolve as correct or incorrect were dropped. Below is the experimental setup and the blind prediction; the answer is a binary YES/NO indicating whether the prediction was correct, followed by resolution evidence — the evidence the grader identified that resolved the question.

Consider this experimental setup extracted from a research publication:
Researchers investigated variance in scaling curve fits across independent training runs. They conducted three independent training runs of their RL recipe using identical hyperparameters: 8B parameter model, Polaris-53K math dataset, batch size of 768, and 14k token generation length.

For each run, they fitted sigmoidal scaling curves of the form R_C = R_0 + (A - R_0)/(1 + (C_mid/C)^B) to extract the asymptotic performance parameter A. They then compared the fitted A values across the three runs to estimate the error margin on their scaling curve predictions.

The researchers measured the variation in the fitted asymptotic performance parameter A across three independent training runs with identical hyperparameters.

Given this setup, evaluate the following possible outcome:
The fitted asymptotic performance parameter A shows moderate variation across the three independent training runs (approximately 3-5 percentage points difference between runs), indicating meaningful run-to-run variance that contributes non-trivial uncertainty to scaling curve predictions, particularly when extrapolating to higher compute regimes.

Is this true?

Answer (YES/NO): NO